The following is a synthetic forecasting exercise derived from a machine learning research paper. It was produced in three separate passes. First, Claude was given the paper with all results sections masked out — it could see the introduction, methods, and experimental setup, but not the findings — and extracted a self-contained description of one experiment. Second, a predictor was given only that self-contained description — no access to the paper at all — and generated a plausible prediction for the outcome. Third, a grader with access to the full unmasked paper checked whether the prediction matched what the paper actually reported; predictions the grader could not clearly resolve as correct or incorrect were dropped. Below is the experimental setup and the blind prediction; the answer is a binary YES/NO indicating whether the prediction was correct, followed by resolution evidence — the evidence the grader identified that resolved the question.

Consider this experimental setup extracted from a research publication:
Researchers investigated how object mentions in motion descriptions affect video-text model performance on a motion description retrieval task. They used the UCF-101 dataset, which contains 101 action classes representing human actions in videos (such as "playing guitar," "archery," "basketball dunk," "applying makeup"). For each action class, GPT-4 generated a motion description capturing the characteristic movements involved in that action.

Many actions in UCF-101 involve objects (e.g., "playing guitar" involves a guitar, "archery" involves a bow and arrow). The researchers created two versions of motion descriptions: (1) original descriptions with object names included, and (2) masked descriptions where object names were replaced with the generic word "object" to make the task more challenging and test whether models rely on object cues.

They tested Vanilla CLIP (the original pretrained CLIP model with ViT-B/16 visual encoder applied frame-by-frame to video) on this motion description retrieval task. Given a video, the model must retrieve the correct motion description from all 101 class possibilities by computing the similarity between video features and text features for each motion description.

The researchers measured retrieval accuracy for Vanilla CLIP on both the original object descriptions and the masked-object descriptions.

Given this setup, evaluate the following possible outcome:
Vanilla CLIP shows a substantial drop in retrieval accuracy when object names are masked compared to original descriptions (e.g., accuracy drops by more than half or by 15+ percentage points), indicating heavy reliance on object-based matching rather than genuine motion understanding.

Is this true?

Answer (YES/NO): NO